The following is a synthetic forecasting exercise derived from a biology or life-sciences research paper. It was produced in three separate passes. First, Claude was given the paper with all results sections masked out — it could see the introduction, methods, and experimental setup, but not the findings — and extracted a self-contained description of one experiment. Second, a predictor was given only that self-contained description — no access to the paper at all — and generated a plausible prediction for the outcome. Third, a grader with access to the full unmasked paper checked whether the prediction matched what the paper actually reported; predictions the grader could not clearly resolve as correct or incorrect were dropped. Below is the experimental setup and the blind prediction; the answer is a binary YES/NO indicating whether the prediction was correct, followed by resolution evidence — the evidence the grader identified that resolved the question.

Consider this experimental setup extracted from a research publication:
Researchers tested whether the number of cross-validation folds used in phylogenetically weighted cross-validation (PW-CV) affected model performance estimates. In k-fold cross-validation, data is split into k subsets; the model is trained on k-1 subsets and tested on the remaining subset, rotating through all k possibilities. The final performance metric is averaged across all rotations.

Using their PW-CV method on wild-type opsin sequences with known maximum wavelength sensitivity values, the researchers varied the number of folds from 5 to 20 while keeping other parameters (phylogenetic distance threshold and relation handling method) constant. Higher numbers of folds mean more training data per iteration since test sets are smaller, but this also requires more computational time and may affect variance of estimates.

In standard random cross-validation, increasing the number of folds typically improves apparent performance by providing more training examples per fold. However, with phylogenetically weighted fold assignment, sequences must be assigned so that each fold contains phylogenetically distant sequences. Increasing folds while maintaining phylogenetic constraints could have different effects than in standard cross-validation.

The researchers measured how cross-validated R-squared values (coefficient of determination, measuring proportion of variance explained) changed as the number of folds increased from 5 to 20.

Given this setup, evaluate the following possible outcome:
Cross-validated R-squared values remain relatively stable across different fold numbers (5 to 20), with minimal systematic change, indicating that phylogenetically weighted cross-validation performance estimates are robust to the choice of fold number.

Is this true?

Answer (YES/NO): YES